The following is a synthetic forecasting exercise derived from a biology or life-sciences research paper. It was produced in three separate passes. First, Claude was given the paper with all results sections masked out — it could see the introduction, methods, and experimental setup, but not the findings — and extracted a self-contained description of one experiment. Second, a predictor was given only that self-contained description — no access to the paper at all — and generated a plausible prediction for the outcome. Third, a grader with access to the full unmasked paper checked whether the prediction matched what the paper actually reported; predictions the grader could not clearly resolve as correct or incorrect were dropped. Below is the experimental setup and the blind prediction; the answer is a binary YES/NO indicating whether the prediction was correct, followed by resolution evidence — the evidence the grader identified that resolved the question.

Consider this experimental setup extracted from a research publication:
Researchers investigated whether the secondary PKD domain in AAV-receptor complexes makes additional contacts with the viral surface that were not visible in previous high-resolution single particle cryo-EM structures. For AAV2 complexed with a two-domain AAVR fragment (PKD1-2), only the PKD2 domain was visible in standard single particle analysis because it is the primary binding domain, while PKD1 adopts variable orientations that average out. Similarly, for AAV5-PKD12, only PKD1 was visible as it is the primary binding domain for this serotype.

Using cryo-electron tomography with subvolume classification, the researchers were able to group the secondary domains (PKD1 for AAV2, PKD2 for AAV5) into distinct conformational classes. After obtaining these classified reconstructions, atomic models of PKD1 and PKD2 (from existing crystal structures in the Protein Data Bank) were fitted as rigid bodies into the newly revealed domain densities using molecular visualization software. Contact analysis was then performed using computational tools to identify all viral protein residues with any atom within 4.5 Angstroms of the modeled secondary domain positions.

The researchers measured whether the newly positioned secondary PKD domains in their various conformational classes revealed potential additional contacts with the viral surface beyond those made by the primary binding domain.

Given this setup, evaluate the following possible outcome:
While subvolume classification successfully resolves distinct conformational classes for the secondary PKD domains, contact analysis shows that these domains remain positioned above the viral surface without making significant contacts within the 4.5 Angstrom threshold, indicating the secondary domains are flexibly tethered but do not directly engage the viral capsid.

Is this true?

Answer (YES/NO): NO